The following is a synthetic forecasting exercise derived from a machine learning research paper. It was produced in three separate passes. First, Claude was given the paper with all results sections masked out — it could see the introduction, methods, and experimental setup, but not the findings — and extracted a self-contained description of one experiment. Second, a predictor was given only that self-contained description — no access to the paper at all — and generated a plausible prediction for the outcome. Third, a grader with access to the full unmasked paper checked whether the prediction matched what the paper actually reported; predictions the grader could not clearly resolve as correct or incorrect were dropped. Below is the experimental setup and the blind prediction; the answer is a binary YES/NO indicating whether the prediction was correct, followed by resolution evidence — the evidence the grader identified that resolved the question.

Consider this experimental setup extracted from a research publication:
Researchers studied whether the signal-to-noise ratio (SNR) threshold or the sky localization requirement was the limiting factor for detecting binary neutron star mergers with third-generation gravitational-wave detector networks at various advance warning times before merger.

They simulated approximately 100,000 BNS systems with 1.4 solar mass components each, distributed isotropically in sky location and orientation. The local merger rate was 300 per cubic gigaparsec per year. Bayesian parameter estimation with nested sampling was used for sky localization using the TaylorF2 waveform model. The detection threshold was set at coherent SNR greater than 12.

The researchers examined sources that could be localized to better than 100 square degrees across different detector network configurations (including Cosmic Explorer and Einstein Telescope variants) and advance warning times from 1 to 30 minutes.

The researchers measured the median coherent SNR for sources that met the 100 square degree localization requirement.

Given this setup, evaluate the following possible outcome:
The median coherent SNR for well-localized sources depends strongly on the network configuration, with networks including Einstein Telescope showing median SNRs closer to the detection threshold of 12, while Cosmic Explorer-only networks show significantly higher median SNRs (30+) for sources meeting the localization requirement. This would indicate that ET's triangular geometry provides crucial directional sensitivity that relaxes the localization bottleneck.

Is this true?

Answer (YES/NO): NO